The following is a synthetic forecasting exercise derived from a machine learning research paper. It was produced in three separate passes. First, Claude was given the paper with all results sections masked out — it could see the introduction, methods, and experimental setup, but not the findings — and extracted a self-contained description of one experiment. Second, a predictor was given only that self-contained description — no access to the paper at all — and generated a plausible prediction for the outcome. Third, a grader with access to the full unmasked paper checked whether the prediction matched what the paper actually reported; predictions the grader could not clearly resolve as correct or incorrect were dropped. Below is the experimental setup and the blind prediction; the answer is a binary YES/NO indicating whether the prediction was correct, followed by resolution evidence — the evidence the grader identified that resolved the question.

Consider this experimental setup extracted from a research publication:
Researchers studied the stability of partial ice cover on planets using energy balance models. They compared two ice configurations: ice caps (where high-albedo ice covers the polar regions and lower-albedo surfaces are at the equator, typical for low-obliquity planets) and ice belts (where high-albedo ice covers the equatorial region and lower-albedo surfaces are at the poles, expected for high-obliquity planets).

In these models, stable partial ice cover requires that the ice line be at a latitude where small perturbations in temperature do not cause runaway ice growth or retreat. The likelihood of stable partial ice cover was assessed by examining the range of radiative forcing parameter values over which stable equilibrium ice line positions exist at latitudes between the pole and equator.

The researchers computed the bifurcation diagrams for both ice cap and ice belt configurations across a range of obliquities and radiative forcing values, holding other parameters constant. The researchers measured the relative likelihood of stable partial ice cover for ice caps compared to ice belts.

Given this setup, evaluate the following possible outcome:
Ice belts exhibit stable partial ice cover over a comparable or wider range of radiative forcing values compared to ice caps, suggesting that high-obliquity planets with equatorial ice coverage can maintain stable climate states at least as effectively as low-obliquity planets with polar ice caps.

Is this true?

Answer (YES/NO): NO